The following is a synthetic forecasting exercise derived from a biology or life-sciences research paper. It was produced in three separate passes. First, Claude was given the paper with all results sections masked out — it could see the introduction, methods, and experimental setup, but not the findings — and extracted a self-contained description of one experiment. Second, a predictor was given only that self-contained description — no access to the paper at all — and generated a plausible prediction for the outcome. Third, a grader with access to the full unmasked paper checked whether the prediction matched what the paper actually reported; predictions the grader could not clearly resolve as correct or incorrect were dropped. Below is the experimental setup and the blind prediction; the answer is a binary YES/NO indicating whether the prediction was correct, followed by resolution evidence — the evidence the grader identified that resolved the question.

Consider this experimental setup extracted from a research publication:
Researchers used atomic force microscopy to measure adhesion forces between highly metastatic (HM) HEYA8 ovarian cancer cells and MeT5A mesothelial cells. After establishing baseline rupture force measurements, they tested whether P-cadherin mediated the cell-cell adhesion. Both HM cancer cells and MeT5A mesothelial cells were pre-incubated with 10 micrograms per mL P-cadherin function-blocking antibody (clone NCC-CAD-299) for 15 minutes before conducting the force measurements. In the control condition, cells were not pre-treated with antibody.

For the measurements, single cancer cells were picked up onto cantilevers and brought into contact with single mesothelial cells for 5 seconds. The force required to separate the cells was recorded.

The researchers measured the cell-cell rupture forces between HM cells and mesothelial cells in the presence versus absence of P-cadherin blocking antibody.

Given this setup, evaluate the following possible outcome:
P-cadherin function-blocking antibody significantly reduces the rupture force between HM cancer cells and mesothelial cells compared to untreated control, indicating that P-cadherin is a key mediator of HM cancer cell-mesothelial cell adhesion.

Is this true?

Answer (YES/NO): YES